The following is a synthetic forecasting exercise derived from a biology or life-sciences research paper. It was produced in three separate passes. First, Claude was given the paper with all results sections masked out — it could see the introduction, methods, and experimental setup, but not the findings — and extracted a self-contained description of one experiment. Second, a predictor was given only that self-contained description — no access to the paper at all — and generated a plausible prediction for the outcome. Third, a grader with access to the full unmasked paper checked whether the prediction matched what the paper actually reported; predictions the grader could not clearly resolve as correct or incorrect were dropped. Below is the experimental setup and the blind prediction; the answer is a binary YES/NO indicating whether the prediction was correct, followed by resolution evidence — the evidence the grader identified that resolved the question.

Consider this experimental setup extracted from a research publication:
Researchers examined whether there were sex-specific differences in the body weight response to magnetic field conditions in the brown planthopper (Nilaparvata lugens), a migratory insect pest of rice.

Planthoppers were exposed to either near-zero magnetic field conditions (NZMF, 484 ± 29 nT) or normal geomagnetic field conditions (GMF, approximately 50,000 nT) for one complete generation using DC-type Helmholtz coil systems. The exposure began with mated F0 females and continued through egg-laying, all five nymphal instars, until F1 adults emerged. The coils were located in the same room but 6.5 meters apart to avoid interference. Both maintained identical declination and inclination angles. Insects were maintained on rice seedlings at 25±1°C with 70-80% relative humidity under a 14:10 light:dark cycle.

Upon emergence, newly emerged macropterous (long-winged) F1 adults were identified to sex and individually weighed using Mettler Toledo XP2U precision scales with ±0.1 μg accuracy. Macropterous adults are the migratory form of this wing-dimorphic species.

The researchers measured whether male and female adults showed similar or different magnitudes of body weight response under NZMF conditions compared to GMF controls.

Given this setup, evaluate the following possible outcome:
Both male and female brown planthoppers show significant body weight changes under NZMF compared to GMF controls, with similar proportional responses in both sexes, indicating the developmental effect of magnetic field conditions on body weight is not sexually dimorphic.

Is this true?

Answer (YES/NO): YES